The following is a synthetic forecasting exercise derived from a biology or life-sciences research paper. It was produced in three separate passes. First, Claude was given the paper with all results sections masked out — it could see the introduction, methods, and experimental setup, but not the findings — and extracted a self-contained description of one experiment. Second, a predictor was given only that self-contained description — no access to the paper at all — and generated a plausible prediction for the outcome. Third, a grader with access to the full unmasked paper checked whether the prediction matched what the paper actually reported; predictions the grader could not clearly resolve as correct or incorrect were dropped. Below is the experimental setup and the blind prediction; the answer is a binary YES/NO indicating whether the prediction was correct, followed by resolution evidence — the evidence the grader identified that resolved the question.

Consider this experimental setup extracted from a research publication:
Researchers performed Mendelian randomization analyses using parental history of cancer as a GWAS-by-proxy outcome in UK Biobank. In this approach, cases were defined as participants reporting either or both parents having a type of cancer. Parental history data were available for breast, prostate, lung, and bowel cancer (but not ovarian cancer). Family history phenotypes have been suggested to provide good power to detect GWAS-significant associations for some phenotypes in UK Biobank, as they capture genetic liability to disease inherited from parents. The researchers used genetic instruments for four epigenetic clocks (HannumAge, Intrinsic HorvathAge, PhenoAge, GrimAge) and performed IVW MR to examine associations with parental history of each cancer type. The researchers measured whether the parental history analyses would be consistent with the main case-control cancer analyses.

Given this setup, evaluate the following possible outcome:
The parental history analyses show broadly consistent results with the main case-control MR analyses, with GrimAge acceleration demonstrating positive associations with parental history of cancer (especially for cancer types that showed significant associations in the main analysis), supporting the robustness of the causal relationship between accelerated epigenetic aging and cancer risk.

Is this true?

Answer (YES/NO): NO